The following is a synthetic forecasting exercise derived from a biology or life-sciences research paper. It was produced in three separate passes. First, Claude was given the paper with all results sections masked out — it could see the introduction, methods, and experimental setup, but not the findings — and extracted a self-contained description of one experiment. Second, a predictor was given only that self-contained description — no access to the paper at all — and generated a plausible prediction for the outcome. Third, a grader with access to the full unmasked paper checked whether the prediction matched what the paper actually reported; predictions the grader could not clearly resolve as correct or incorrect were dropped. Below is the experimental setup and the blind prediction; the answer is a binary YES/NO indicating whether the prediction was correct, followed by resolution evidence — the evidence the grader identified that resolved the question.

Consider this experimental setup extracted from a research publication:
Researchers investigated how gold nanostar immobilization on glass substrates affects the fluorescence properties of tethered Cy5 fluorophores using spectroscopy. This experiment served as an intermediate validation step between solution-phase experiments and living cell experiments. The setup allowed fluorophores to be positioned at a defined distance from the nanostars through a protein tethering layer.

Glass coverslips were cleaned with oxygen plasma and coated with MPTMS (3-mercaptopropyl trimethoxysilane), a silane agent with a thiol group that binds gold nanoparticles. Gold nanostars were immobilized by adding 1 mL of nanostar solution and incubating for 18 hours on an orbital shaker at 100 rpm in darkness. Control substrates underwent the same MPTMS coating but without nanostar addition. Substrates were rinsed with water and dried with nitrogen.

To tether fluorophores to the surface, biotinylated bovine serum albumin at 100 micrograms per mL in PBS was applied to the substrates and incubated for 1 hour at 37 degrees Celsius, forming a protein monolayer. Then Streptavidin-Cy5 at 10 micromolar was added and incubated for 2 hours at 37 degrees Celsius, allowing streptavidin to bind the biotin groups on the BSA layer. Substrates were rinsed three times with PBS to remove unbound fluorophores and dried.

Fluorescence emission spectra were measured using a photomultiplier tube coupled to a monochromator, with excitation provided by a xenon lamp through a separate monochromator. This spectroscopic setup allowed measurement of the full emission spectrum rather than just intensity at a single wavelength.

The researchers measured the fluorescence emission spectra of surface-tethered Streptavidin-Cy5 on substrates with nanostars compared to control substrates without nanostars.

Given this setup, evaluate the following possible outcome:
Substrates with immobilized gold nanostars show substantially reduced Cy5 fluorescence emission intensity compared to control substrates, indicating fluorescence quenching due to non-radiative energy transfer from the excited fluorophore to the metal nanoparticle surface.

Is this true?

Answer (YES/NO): NO